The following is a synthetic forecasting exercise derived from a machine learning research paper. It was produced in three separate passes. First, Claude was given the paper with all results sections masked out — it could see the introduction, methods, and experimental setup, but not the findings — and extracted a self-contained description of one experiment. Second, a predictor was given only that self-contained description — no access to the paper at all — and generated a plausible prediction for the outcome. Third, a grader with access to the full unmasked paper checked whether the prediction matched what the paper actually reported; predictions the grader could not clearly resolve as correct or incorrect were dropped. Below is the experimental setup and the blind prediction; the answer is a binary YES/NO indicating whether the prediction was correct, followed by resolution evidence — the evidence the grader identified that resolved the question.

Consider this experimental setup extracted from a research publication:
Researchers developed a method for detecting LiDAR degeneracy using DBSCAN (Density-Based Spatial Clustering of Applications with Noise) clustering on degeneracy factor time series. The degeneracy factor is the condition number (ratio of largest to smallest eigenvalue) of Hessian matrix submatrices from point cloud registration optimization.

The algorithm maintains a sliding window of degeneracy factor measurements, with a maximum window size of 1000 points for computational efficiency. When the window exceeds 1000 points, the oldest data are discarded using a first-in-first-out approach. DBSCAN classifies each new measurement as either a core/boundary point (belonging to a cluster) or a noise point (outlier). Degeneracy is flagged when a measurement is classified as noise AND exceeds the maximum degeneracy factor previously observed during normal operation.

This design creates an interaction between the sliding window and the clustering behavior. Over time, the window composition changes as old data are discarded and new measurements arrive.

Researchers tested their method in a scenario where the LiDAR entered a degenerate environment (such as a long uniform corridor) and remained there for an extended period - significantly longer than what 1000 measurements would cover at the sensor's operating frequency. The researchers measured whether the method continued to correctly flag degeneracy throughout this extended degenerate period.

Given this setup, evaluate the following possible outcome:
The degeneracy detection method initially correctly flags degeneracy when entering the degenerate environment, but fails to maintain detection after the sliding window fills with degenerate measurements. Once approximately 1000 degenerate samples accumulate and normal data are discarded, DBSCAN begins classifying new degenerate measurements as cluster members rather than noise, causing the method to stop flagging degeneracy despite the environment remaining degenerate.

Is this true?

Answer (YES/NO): YES